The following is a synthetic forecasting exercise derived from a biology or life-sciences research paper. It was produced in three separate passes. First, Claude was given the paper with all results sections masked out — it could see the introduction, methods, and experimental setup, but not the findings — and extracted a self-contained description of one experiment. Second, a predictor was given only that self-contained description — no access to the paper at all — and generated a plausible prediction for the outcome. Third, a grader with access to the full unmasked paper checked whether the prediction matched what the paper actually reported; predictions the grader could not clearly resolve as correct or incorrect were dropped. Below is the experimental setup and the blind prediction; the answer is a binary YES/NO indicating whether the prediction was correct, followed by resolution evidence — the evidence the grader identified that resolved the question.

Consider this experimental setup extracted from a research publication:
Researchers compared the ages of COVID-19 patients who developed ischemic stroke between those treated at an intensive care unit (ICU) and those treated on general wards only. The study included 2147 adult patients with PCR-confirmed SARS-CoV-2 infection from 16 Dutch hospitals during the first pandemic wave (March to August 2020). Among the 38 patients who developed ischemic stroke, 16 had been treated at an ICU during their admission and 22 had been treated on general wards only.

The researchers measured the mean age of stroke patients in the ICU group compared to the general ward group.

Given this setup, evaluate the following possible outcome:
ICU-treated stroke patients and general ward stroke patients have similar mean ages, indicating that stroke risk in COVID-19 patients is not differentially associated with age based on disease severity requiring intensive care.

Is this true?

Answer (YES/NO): NO